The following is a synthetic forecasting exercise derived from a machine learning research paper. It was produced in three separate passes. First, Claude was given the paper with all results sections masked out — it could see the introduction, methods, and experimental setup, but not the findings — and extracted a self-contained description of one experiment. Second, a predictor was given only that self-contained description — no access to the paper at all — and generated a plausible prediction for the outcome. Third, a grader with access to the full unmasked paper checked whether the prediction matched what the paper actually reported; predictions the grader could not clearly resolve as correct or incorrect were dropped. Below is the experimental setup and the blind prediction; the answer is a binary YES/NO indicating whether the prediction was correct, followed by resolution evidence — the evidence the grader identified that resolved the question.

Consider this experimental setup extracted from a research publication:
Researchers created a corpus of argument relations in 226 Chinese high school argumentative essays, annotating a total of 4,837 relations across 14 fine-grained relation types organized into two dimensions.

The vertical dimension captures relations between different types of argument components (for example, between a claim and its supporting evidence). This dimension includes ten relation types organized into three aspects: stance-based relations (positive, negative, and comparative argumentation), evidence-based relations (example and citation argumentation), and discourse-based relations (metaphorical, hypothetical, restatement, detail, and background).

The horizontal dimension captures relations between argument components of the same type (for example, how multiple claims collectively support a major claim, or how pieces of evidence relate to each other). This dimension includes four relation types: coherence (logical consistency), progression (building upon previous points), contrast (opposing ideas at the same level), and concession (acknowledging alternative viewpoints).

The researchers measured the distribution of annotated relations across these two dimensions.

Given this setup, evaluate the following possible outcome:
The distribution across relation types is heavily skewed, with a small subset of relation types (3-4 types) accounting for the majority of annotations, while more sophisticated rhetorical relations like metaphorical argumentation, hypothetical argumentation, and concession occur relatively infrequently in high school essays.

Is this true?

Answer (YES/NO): YES